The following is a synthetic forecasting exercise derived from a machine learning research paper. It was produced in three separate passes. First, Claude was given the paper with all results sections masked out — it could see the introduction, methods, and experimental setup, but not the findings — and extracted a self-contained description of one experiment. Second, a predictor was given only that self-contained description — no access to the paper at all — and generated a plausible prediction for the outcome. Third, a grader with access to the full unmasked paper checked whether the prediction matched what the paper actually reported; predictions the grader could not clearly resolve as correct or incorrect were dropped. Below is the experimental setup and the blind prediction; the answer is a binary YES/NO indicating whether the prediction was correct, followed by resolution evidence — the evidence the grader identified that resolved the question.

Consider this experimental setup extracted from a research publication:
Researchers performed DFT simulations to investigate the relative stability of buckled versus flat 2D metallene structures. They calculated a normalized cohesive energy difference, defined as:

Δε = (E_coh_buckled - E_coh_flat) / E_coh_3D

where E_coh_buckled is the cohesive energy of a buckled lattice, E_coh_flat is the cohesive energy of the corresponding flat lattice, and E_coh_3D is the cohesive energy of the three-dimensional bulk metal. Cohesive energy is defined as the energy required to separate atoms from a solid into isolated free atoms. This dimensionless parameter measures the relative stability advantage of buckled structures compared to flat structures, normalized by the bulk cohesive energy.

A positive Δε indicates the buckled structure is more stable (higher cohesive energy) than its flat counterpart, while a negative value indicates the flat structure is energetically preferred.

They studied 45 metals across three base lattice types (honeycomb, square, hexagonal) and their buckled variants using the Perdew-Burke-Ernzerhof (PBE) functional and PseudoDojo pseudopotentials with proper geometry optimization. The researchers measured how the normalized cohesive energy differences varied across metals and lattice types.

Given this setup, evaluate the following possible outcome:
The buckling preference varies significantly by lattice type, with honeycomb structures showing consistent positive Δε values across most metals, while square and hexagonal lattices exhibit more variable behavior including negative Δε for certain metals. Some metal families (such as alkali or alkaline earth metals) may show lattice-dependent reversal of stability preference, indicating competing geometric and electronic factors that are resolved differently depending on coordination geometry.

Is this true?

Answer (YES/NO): NO